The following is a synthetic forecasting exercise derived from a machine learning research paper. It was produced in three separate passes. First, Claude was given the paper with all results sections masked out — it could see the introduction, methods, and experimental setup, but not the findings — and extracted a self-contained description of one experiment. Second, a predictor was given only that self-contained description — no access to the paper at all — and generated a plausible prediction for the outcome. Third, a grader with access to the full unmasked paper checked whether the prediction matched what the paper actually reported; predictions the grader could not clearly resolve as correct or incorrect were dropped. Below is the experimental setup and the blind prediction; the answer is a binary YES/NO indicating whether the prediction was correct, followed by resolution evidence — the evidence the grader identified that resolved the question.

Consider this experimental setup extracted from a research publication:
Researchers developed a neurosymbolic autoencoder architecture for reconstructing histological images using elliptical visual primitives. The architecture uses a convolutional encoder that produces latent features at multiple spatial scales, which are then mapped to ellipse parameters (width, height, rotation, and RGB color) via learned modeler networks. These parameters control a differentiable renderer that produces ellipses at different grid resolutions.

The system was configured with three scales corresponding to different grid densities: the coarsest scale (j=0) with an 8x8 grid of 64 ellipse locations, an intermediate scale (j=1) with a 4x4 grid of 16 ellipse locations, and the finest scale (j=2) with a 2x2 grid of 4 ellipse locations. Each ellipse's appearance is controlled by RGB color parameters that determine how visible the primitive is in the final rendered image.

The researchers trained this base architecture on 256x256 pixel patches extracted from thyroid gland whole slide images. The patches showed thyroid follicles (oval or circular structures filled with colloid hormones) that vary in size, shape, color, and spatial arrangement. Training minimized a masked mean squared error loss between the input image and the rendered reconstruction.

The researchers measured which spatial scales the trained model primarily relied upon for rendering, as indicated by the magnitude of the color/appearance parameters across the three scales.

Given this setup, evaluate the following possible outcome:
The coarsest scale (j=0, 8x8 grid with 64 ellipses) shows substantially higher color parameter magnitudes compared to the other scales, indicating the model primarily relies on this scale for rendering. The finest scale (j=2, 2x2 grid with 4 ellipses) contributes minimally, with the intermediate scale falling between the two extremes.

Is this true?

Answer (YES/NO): NO